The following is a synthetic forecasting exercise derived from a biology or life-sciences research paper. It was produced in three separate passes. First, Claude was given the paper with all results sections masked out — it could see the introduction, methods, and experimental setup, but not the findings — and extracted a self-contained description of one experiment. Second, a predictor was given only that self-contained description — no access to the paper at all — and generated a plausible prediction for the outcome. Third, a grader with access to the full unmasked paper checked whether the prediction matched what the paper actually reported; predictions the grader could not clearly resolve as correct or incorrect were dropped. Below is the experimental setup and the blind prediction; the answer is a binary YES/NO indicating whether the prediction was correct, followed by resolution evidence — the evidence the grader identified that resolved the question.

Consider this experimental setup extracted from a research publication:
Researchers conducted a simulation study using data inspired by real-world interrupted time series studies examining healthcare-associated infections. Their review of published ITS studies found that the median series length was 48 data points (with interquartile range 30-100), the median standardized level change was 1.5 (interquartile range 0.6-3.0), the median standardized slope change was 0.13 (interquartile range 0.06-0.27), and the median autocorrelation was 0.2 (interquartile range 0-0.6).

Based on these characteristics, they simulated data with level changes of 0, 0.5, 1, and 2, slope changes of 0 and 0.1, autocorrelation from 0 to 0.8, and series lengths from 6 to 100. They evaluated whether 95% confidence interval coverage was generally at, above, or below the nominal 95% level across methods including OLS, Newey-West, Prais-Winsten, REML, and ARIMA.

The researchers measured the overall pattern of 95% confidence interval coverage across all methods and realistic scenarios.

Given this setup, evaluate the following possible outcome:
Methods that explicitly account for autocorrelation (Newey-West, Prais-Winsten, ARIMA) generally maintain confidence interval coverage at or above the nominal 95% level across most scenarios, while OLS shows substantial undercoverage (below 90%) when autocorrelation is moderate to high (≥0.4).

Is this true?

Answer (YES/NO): NO